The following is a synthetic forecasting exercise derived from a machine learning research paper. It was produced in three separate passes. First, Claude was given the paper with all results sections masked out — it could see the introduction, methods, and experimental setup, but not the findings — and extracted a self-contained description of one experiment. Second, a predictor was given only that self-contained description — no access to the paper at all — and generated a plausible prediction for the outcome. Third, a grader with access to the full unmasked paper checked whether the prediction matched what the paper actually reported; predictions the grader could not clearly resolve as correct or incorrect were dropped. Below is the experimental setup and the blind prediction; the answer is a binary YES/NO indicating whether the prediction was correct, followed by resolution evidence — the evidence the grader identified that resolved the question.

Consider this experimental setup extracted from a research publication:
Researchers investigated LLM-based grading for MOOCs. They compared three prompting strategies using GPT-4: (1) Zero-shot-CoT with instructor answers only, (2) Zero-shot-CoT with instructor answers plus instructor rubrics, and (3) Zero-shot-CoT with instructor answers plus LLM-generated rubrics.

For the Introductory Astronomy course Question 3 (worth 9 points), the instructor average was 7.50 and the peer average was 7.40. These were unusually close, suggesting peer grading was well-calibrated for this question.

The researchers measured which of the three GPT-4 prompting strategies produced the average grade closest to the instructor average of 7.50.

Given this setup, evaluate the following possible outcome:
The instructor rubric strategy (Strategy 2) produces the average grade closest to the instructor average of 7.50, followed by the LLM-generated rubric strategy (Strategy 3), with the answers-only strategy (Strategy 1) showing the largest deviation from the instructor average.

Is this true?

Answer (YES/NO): NO